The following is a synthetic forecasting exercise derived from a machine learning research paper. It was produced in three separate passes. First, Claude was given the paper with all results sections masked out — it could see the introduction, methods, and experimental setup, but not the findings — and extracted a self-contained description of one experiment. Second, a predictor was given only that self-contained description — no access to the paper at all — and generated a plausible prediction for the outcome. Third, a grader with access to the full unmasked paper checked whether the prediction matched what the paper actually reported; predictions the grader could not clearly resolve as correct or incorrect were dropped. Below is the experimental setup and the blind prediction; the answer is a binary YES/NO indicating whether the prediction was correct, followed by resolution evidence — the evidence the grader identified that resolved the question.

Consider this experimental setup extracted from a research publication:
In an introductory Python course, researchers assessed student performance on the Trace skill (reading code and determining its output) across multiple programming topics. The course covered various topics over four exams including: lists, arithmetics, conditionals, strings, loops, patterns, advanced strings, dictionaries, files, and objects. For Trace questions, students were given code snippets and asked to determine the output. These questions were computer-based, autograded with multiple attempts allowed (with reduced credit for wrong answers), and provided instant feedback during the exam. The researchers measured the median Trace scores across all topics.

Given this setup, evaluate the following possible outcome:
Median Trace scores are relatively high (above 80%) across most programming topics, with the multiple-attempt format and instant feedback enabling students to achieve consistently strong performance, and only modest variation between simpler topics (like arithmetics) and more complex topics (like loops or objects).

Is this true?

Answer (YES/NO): NO